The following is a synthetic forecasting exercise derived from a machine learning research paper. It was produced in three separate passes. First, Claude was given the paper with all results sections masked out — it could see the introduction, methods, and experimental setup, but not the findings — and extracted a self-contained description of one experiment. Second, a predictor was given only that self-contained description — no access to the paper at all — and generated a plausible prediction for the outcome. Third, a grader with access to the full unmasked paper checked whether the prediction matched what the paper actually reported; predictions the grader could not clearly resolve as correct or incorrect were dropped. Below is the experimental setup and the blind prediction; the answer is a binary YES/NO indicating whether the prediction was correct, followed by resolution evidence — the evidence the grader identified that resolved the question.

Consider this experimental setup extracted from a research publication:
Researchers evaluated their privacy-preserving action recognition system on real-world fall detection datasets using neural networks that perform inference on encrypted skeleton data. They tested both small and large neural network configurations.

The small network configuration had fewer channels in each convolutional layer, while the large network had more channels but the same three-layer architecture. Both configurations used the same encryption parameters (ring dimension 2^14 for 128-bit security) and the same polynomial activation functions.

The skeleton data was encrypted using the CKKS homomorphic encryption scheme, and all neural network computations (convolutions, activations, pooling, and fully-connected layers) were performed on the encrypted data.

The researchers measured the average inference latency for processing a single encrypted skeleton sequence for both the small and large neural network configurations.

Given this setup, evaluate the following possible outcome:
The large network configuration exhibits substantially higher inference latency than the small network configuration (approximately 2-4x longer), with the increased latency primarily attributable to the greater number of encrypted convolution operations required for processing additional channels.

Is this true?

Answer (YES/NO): YES